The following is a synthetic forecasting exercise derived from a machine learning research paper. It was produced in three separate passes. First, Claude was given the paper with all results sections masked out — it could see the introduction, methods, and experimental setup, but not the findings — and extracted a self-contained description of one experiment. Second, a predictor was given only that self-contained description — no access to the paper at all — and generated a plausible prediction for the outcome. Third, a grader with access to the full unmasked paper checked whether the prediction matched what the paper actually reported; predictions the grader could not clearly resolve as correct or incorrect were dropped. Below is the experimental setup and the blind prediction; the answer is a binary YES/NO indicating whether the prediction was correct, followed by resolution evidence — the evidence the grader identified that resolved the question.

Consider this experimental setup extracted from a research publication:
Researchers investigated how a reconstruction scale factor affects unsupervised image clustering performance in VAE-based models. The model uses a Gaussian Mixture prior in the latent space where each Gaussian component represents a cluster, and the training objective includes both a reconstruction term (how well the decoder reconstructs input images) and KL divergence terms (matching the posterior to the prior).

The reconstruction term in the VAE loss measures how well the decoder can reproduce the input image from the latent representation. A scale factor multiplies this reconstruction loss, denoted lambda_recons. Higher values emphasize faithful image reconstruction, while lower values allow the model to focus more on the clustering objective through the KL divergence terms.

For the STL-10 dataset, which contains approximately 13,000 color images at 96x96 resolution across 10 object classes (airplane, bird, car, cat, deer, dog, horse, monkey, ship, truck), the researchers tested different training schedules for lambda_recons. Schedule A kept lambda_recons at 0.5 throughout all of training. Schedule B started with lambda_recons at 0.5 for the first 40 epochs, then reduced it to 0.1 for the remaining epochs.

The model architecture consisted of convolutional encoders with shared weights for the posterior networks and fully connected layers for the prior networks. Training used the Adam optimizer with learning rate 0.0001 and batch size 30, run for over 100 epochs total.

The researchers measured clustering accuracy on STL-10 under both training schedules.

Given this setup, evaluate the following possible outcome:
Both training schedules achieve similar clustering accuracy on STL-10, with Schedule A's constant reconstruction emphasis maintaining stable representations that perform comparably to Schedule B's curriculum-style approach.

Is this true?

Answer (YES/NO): NO